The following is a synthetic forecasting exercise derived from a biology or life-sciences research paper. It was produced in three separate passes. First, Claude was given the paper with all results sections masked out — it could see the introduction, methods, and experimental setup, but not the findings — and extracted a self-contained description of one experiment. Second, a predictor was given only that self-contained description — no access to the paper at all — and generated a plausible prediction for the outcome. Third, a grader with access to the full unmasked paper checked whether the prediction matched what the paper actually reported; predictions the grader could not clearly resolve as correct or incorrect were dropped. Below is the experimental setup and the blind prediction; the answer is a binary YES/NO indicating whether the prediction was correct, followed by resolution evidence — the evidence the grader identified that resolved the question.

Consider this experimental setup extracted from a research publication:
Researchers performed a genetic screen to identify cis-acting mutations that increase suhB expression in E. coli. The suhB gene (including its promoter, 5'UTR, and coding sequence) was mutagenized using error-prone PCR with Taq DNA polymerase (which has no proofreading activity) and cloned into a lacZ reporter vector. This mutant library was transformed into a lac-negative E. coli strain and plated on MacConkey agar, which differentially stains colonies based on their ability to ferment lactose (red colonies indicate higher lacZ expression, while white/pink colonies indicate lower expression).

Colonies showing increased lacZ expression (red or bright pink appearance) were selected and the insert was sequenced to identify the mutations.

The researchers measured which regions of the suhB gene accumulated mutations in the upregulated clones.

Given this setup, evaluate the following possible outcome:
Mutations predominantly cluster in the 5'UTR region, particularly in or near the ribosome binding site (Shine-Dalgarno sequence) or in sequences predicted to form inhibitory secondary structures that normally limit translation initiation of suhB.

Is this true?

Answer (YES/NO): NO